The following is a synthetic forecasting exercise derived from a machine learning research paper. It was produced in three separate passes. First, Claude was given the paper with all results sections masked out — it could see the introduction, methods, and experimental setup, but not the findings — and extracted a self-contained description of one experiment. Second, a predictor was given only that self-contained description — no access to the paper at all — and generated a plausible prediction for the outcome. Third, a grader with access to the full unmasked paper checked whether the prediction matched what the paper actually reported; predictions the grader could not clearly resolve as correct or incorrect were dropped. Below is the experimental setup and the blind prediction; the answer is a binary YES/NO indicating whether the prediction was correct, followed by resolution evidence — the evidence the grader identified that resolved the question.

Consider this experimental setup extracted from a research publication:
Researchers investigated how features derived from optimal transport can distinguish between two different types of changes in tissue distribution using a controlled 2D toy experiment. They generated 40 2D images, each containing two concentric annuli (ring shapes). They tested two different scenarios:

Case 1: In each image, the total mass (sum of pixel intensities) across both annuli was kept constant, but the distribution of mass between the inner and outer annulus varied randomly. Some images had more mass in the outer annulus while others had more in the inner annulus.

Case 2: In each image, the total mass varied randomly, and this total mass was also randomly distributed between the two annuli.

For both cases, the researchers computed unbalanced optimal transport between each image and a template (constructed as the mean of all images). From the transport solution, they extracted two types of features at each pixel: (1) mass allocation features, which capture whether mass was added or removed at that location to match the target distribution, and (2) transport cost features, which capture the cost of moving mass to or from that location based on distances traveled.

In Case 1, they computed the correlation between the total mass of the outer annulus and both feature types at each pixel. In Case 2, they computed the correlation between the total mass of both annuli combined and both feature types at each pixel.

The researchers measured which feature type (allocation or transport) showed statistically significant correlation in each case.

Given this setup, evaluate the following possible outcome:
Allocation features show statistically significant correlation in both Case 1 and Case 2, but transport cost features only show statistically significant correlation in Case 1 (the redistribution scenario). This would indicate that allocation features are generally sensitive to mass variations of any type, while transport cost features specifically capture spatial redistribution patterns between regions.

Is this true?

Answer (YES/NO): NO